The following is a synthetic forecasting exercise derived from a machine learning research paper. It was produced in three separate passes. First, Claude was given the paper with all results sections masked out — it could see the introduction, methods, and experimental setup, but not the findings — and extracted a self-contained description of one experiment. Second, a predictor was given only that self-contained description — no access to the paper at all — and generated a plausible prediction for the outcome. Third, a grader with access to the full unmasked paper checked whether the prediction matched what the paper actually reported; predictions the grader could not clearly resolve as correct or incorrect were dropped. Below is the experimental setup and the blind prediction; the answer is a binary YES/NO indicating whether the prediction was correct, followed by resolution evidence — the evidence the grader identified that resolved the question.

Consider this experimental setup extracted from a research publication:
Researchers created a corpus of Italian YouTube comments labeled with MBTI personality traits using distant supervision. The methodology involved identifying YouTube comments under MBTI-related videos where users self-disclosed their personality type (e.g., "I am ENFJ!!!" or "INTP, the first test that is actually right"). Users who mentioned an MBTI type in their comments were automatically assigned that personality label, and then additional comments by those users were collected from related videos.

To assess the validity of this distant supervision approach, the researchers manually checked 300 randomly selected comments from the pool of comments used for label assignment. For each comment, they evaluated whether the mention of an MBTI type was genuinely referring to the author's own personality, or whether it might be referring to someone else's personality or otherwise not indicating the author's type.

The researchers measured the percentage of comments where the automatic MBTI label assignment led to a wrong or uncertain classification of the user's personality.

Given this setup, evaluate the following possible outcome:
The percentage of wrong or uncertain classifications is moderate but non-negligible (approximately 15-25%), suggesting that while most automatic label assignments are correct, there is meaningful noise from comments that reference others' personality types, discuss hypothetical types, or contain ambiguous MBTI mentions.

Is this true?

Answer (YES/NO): NO